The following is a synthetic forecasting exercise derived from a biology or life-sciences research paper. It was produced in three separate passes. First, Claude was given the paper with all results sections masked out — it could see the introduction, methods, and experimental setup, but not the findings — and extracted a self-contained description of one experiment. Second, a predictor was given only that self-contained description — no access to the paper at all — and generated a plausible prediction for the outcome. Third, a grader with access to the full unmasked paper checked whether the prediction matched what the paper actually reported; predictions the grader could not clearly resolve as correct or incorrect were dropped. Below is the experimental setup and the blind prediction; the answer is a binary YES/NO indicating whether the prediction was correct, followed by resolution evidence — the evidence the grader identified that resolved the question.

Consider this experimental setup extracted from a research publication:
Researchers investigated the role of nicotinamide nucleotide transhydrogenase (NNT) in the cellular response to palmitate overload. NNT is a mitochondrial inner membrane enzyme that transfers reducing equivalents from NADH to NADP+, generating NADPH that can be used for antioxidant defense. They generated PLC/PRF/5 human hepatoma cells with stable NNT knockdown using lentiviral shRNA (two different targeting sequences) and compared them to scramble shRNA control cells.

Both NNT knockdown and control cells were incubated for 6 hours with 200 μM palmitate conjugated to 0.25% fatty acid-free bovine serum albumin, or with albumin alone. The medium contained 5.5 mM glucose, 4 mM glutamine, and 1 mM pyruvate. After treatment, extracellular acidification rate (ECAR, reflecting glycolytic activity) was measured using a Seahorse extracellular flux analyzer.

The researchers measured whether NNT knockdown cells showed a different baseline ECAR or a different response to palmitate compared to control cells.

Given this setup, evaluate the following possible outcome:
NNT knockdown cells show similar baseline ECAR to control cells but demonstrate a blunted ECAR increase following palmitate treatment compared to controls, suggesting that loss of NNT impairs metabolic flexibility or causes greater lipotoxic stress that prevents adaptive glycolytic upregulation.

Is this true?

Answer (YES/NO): NO